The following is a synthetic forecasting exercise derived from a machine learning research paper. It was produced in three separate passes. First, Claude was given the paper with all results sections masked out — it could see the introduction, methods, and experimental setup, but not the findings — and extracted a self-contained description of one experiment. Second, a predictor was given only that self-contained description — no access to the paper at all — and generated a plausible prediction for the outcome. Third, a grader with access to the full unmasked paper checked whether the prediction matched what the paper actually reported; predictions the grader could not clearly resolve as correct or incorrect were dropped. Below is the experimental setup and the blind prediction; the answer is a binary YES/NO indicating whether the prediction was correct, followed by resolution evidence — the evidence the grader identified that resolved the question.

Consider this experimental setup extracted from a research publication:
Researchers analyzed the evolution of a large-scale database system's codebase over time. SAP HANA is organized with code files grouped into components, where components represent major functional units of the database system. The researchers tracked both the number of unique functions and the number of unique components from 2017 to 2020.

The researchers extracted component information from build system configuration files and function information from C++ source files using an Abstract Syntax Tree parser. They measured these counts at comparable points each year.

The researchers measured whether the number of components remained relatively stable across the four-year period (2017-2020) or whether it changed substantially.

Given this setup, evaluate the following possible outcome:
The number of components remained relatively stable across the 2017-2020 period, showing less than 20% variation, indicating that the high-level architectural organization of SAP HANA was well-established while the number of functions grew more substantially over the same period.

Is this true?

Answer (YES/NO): NO